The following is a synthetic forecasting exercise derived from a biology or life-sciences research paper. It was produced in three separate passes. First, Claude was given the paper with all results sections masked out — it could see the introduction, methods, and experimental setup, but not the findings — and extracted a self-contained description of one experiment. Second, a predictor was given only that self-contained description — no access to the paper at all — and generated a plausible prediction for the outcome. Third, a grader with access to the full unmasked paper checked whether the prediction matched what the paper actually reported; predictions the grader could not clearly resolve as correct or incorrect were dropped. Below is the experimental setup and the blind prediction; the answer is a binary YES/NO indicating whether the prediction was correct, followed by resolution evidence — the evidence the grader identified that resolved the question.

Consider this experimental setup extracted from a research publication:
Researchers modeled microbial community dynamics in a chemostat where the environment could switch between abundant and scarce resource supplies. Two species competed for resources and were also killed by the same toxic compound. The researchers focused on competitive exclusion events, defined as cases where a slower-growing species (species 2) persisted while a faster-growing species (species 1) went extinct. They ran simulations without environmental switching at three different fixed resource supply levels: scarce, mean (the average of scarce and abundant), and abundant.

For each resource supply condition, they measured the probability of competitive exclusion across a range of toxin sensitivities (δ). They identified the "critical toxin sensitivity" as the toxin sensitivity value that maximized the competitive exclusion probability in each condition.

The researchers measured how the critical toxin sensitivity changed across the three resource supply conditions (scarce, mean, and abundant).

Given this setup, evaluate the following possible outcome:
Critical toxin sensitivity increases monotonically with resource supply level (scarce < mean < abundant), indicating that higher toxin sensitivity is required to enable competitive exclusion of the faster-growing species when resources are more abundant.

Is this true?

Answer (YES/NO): YES